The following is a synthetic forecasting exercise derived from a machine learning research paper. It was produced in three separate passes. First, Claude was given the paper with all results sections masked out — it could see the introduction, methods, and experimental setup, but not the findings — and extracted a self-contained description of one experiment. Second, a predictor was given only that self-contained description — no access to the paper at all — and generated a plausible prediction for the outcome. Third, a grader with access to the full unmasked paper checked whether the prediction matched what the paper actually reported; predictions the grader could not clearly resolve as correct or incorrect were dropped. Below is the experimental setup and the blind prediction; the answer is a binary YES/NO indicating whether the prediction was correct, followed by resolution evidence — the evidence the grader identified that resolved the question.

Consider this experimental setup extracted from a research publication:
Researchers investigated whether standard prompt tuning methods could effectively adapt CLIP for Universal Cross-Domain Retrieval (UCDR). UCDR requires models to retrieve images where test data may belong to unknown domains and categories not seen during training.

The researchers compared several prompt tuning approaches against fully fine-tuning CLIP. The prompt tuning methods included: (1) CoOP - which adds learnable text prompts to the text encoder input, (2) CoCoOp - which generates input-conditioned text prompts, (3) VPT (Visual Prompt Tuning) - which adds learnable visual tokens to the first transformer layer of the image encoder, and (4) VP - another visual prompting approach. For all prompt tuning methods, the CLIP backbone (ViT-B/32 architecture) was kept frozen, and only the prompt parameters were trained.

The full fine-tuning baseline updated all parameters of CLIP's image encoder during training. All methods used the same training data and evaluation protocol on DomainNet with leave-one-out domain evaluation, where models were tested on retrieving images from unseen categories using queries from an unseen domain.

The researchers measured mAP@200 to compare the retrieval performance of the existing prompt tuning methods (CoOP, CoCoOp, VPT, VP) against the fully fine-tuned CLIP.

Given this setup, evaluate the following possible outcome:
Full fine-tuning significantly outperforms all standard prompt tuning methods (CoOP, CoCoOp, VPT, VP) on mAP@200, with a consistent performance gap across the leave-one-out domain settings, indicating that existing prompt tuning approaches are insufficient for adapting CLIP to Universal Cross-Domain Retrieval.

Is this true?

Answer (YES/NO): NO